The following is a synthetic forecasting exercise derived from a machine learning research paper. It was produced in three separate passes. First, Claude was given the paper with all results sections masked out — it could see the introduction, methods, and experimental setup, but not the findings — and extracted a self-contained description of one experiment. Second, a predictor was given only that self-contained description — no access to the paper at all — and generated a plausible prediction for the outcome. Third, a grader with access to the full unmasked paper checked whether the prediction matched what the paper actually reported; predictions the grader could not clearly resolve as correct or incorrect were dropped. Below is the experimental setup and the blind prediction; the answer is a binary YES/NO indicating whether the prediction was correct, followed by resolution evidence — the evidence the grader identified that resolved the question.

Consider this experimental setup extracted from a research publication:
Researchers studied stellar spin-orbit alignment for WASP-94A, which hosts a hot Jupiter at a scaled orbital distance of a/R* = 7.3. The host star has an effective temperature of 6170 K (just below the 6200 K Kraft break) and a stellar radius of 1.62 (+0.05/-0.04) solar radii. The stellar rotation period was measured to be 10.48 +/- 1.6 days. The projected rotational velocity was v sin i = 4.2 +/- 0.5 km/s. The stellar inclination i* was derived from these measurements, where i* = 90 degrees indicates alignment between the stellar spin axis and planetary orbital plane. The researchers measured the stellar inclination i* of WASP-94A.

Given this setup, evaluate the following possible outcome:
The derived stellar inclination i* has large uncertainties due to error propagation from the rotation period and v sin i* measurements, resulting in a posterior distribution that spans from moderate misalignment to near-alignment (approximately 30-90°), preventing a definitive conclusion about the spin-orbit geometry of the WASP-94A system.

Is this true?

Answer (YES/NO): NO